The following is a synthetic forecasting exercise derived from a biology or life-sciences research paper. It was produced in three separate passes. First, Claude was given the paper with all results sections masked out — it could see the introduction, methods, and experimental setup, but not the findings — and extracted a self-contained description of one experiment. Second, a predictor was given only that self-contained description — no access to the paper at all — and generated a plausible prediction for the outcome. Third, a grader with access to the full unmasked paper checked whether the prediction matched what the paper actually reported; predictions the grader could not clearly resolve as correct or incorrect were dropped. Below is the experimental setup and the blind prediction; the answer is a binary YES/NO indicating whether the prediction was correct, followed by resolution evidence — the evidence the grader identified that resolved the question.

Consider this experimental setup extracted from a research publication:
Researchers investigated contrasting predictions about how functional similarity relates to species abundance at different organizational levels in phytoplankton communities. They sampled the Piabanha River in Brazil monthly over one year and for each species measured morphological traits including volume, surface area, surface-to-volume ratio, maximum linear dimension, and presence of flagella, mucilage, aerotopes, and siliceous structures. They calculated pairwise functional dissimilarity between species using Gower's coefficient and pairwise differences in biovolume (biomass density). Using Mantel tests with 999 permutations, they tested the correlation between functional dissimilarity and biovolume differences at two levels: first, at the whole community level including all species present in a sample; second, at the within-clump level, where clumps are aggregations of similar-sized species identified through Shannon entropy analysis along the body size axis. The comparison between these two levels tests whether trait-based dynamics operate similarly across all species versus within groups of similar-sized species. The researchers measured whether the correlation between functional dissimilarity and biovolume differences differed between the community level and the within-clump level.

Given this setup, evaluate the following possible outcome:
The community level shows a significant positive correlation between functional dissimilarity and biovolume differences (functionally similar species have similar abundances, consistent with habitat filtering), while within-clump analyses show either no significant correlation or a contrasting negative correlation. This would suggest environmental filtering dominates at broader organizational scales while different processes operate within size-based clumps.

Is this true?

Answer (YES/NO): NO